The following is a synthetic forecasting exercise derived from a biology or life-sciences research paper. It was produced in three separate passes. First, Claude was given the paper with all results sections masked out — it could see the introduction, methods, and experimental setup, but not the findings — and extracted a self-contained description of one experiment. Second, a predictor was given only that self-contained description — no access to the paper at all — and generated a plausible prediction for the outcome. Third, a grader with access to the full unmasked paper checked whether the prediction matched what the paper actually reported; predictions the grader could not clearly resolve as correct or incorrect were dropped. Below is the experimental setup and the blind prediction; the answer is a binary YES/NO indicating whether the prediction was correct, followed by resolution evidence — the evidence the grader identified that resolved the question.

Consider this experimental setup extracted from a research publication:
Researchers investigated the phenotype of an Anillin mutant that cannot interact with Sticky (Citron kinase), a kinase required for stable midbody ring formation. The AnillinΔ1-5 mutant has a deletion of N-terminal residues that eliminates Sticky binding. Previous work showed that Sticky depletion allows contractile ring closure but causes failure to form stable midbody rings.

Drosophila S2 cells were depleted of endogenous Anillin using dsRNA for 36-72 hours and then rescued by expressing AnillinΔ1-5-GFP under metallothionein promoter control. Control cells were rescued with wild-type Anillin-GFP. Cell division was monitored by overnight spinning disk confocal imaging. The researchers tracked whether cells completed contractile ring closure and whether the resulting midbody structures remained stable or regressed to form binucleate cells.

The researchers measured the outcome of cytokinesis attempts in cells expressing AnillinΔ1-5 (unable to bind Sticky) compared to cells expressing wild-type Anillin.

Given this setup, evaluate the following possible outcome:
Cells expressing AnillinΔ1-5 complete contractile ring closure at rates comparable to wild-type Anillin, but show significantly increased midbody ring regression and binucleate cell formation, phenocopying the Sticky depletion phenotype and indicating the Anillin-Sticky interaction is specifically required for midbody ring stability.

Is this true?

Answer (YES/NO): YES